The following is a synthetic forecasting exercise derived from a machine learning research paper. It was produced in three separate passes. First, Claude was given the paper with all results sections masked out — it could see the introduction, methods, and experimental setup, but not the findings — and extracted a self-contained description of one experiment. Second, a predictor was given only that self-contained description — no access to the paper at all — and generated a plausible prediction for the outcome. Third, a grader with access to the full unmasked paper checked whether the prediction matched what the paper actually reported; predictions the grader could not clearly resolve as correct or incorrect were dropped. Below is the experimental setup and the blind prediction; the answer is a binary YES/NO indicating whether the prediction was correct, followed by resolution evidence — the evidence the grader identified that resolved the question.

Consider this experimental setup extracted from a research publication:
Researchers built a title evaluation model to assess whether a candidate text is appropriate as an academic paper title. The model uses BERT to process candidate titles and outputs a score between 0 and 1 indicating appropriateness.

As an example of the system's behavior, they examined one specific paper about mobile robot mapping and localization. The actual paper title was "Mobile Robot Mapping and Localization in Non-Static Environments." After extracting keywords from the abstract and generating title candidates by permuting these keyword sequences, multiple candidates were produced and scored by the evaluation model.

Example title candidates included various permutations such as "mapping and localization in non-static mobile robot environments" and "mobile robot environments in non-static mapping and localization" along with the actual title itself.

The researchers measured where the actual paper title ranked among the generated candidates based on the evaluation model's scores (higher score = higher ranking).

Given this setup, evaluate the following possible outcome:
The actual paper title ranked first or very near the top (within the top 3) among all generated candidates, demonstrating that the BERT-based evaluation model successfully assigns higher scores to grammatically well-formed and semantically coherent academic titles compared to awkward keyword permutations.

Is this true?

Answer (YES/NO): NO